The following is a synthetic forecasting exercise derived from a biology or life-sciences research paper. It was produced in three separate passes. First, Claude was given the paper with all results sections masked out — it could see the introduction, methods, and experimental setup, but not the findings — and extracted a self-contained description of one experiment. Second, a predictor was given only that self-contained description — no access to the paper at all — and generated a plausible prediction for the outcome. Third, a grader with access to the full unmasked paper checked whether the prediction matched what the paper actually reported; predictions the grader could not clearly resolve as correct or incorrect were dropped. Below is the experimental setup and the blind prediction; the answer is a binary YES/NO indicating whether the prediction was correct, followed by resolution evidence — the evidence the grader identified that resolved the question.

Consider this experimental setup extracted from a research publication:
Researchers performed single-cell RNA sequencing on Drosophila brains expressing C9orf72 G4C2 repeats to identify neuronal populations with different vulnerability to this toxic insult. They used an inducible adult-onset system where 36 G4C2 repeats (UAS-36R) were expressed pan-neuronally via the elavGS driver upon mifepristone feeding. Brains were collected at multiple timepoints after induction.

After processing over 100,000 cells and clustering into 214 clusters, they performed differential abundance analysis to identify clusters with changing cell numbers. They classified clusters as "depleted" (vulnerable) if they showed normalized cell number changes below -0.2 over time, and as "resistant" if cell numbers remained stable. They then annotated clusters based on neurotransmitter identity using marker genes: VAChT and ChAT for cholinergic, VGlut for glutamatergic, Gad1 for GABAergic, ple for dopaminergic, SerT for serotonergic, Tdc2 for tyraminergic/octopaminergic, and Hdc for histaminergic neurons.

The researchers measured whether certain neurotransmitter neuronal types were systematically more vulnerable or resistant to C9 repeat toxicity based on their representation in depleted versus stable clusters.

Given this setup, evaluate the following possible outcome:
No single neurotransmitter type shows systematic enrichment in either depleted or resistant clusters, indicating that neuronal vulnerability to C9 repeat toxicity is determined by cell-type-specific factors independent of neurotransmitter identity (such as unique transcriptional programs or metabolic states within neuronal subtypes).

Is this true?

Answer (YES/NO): YES